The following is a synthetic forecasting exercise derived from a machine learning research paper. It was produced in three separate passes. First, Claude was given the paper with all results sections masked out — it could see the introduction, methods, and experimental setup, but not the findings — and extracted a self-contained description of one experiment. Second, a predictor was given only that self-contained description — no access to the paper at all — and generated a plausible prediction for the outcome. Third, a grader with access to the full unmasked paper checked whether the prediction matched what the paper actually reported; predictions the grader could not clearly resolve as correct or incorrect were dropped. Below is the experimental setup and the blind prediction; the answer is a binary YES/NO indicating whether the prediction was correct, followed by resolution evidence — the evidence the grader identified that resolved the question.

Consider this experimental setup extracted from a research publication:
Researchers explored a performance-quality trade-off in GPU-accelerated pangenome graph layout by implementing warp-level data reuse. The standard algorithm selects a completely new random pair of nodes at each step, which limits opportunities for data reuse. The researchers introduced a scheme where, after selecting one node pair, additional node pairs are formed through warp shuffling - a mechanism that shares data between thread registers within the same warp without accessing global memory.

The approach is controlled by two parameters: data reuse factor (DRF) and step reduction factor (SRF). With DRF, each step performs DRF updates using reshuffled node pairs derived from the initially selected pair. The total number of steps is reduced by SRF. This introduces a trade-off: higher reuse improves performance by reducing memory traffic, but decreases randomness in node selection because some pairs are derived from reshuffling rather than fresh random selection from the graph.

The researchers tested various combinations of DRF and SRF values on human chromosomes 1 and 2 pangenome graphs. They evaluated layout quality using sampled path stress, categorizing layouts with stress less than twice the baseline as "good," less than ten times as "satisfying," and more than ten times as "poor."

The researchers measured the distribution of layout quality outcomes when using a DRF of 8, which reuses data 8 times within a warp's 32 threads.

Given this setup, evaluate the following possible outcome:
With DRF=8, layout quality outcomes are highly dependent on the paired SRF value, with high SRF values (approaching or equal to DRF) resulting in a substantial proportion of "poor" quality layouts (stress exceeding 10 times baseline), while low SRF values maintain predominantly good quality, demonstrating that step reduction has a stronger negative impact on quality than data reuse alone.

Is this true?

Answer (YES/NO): NO